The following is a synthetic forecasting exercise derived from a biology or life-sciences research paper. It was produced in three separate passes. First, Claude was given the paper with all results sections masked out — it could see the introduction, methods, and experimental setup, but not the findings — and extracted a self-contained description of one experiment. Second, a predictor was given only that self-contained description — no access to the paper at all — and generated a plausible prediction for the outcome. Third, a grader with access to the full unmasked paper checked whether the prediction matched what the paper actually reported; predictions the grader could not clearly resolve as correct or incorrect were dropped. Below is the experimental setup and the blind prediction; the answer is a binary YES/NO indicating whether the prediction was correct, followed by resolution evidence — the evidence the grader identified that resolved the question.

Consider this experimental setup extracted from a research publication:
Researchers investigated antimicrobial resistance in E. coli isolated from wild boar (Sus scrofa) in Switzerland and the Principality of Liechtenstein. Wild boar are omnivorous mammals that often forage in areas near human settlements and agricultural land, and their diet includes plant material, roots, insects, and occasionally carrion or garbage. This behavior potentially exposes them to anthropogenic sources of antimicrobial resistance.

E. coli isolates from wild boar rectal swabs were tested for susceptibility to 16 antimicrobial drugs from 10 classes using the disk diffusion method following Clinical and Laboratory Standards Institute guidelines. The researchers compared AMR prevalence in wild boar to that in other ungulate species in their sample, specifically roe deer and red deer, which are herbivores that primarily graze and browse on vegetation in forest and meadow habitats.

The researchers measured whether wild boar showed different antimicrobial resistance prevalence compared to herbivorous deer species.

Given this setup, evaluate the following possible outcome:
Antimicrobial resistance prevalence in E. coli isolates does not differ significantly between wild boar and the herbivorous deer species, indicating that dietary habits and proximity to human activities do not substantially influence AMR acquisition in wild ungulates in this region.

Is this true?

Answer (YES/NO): NO